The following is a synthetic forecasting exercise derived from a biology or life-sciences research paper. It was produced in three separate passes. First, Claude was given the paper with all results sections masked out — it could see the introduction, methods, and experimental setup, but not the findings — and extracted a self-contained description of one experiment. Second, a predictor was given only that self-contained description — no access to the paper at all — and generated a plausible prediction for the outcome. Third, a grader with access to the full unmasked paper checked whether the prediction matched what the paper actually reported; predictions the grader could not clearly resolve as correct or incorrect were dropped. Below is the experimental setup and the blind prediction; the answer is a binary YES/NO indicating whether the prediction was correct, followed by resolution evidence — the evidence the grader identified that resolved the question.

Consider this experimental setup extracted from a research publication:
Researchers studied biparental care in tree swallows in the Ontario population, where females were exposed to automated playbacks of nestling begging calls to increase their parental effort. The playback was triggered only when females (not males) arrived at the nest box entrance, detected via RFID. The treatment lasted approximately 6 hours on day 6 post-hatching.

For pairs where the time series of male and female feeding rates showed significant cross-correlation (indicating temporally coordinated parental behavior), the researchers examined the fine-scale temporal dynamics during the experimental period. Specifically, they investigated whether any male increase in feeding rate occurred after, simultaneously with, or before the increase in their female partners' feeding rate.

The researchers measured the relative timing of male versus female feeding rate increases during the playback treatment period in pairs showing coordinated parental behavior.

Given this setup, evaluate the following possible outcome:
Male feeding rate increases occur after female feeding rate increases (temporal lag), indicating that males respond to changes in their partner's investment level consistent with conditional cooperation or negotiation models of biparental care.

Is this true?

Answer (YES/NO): YES